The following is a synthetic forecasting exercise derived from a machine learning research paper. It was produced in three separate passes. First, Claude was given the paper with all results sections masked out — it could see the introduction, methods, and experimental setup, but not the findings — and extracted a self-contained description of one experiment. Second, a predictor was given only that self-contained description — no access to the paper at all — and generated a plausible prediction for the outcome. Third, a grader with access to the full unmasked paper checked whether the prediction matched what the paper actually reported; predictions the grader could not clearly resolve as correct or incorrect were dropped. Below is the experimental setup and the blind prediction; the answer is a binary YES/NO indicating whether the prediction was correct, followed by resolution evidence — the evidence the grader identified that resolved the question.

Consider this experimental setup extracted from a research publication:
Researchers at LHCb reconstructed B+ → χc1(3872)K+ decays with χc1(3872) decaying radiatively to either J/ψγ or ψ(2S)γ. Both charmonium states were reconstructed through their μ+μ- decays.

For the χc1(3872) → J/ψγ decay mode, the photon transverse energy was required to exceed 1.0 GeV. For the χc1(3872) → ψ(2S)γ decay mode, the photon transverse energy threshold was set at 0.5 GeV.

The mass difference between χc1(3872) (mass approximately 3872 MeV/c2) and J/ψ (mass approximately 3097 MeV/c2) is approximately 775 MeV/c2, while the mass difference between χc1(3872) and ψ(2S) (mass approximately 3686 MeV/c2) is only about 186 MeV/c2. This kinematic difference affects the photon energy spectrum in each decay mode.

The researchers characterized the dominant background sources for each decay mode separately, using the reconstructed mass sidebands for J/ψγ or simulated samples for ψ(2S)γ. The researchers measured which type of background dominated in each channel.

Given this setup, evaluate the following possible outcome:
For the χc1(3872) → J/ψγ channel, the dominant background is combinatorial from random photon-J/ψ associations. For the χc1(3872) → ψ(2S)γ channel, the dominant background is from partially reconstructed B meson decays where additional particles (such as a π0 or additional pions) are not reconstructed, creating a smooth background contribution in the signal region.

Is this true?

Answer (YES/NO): YES